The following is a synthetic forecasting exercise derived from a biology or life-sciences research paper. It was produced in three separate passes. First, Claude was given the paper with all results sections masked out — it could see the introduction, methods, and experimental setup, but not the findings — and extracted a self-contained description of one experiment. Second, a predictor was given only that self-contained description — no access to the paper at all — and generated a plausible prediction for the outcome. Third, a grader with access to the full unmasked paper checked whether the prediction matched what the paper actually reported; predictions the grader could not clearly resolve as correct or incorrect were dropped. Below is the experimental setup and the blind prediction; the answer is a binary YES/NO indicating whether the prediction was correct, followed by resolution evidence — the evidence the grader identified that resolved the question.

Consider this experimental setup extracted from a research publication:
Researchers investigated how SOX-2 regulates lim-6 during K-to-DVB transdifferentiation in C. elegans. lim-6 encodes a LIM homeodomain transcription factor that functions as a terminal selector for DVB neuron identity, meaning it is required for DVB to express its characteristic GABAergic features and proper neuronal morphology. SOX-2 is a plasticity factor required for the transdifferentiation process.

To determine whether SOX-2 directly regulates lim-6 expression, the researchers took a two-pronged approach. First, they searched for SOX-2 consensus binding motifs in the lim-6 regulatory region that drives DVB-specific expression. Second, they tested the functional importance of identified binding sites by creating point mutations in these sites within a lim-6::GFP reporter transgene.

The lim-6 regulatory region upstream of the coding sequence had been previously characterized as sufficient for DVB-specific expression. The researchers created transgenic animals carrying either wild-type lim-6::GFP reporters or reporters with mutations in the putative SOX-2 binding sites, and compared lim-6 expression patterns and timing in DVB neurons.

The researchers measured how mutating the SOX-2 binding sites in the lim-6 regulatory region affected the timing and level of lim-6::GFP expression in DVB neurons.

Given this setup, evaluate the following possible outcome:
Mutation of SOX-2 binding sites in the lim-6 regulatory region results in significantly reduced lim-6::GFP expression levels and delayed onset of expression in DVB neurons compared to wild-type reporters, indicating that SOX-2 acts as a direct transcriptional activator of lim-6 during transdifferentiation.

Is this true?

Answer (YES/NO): NO